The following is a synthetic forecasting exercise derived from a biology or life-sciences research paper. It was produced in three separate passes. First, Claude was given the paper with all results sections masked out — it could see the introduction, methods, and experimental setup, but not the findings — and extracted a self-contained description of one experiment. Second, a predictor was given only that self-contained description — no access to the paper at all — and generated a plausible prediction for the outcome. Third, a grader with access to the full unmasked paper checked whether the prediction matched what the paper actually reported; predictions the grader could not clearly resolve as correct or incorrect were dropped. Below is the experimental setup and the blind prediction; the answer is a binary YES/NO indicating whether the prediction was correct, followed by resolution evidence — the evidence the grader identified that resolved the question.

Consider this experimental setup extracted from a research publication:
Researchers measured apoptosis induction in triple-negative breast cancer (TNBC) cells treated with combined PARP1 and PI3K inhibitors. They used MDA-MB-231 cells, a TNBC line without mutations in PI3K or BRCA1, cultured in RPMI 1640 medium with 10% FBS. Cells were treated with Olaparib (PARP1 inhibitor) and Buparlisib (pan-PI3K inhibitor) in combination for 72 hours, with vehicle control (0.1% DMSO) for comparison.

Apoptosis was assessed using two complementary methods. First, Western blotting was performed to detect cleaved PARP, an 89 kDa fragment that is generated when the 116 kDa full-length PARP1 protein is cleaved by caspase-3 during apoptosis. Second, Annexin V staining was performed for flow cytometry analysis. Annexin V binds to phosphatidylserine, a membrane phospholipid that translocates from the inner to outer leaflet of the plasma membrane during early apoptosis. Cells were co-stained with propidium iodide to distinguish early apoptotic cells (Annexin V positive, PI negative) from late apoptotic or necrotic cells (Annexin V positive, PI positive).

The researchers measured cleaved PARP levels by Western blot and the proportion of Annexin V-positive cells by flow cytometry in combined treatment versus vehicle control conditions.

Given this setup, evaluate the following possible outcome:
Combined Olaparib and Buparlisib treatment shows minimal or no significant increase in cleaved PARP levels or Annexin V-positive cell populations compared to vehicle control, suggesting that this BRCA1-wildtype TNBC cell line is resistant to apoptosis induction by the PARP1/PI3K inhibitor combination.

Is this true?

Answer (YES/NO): NO